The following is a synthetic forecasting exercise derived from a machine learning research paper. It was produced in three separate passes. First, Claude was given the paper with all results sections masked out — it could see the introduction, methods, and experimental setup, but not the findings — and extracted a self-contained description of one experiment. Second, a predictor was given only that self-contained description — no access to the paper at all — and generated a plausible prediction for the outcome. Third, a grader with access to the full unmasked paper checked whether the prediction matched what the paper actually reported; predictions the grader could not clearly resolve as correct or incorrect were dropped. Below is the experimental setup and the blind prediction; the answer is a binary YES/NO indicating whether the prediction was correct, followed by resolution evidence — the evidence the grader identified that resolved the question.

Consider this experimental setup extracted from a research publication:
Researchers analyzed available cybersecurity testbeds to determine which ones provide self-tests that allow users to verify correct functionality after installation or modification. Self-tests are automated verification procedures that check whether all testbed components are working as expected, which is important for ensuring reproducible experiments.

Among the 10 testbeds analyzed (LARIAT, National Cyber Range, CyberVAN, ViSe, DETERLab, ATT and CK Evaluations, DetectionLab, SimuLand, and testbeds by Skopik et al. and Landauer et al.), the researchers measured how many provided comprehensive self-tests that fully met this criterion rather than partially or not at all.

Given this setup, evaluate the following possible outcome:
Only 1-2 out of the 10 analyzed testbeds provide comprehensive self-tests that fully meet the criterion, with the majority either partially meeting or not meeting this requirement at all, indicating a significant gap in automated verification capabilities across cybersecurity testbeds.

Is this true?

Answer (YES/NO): NO